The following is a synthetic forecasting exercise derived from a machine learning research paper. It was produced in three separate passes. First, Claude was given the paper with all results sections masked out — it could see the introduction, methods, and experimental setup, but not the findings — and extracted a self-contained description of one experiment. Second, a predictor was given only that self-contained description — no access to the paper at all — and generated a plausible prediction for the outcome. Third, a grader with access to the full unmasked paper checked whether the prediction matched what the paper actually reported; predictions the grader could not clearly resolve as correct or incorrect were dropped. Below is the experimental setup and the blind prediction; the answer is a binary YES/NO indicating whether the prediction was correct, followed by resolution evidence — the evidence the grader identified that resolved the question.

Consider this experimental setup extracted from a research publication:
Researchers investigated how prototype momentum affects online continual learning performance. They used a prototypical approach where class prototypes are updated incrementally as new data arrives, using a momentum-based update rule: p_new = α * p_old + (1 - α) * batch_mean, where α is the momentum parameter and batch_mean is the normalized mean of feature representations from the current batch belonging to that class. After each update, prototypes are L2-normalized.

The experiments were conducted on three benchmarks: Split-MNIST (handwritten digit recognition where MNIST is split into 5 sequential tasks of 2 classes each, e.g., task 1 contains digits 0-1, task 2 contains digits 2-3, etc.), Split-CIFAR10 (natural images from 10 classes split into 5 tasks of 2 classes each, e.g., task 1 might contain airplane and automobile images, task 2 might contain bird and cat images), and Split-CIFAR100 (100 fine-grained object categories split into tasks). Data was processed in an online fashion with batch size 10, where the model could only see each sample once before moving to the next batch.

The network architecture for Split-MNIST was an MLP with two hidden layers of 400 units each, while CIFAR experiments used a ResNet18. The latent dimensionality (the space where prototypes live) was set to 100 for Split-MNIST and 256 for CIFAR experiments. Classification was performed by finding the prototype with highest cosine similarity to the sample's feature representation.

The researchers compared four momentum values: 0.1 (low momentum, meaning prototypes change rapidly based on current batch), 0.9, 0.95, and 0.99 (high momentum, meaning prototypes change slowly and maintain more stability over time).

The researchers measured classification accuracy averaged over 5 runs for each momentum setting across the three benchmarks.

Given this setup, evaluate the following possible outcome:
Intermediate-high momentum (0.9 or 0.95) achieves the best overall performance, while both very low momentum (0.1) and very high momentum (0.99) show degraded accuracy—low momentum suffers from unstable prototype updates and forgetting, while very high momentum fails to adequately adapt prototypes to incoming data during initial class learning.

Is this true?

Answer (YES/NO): NO